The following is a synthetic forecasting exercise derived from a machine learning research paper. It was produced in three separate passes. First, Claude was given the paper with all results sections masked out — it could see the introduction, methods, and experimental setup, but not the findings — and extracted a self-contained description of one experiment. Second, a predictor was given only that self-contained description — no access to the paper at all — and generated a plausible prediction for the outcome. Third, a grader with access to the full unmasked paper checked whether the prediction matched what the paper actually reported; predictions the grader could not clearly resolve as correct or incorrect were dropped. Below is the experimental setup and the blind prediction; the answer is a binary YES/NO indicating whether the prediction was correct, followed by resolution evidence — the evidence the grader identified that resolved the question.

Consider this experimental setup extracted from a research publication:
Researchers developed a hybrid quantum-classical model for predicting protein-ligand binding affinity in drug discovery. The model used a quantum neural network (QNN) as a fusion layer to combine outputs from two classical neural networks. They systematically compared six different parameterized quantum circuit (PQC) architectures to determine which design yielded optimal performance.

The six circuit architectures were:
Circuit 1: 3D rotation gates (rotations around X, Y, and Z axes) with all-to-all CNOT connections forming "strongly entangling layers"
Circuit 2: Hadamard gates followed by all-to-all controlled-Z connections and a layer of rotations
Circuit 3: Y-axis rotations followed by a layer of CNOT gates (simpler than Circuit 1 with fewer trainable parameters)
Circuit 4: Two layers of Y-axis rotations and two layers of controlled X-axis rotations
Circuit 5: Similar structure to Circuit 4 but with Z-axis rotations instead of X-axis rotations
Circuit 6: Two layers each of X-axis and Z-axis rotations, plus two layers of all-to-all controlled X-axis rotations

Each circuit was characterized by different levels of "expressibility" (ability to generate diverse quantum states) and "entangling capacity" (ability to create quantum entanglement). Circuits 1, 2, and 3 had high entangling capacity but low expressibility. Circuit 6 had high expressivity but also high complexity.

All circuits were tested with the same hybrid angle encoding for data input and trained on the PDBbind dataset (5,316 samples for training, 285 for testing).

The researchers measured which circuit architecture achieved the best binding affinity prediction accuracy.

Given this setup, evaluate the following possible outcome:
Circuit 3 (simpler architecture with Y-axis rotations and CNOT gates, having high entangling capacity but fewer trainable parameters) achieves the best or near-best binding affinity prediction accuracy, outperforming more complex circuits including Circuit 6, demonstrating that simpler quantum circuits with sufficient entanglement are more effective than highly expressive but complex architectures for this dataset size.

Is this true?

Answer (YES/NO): NO